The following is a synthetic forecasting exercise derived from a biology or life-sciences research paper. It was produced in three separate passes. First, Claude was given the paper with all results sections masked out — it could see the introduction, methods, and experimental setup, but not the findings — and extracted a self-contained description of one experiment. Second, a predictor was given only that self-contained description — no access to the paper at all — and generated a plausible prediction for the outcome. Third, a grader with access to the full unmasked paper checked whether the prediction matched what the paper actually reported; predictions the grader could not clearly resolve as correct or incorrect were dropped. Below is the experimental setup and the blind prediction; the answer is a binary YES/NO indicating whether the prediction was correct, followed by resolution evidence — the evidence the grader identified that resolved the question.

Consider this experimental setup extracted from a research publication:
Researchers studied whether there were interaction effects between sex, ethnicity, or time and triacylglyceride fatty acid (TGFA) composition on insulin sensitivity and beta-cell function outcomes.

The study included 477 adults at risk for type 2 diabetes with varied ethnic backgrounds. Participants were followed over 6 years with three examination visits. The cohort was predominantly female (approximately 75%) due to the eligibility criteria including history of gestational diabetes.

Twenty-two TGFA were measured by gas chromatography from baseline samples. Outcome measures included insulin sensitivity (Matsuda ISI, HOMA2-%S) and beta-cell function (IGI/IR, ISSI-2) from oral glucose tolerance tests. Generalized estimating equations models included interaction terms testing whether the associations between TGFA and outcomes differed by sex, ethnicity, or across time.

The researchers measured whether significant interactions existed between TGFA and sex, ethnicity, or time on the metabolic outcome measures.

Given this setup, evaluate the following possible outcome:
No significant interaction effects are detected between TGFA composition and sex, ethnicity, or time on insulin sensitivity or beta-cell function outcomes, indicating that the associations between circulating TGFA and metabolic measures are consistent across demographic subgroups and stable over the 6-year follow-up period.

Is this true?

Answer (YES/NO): YES